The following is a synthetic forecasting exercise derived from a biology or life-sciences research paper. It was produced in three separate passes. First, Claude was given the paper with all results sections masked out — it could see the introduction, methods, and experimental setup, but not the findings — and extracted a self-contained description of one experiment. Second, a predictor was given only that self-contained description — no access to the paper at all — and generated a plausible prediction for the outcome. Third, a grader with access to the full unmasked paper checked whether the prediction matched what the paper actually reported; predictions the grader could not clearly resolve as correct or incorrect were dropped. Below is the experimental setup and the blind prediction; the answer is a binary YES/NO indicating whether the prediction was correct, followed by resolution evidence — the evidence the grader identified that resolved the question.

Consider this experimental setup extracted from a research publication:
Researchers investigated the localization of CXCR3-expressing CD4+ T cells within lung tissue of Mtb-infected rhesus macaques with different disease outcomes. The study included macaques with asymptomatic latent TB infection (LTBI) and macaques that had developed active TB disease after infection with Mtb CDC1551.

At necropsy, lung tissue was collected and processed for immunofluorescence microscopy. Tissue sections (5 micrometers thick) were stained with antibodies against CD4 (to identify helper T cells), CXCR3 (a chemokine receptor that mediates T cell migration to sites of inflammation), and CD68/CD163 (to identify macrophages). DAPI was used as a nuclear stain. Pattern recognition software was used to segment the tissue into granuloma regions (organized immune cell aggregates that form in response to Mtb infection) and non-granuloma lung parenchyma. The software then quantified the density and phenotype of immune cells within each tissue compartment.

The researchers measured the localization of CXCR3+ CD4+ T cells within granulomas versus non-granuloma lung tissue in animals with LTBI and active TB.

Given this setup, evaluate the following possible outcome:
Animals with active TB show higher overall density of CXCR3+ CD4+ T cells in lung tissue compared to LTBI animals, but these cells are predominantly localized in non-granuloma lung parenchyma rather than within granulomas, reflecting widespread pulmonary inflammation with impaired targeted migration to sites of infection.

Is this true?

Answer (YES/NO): NO